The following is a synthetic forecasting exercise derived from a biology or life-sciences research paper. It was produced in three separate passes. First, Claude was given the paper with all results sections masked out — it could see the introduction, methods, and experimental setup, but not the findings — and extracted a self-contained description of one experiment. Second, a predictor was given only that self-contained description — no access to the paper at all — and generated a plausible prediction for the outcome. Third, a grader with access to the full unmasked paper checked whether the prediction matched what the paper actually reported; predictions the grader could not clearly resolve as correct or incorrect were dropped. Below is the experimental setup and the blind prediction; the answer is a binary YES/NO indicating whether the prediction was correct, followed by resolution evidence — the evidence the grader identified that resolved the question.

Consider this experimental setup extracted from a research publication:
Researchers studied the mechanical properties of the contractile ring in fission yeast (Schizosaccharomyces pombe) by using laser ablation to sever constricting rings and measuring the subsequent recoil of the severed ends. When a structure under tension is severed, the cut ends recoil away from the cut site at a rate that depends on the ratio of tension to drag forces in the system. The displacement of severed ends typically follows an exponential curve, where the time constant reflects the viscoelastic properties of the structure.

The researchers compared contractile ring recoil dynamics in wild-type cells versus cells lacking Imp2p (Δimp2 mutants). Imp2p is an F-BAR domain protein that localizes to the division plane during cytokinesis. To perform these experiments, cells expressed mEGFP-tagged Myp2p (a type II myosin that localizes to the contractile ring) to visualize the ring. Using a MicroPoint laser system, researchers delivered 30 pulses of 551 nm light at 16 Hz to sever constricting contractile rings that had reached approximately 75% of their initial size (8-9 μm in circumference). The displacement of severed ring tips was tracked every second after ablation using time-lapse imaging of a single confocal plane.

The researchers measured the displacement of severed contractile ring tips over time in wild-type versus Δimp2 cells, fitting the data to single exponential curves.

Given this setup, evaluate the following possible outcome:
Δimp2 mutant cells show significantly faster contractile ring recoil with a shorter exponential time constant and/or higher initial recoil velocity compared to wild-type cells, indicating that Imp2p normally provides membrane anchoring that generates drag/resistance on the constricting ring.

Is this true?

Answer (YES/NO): NO